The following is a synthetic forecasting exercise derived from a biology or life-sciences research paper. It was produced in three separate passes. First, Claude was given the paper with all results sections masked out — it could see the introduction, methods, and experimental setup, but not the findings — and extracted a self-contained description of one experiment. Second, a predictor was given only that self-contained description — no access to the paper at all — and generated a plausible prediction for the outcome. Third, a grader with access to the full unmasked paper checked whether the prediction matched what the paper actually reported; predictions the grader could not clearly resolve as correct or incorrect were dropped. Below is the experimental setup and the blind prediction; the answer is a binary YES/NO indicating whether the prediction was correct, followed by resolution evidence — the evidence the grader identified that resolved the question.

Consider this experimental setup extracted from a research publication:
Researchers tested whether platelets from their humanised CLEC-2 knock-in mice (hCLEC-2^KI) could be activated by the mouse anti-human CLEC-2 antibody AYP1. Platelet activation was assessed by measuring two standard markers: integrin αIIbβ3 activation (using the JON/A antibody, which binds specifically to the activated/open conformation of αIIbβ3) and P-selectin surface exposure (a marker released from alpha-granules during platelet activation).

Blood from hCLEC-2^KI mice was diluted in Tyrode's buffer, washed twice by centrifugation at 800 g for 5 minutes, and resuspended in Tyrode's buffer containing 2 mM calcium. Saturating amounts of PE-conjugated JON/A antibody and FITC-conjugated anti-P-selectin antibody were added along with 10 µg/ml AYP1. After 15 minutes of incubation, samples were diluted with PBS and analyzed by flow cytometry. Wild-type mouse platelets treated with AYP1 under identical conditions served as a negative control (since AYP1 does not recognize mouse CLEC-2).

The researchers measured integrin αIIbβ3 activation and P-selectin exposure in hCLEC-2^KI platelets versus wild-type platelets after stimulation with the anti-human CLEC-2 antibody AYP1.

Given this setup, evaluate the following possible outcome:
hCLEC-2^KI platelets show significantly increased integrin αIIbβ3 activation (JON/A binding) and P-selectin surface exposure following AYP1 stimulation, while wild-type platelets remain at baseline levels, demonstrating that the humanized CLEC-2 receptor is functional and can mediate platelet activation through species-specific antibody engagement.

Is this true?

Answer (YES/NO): YES